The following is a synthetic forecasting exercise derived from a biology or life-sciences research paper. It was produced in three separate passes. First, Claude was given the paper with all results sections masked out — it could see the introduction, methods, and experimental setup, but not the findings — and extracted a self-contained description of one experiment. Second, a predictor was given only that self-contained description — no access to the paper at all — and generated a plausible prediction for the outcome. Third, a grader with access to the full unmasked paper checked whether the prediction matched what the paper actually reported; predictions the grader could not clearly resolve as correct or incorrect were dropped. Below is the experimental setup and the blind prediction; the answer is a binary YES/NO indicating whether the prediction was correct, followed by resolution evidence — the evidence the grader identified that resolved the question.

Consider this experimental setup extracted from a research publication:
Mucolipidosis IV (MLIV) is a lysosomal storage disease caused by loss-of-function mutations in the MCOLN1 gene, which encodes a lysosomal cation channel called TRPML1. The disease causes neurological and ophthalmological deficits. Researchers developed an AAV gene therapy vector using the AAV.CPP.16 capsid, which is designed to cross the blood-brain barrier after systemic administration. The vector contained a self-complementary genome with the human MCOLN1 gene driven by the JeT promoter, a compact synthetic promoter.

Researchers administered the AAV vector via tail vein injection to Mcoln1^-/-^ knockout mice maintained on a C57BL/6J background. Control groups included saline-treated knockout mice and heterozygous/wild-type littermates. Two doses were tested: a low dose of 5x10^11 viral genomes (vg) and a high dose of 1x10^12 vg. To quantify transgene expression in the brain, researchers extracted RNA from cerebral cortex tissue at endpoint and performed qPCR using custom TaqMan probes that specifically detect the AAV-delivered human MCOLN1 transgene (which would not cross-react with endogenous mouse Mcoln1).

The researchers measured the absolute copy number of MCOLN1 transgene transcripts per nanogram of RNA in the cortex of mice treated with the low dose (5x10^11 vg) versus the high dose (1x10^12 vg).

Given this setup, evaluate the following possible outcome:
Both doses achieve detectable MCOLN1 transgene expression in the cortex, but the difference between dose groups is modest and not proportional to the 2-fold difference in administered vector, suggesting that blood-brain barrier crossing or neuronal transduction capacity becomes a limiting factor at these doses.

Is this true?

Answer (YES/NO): NO